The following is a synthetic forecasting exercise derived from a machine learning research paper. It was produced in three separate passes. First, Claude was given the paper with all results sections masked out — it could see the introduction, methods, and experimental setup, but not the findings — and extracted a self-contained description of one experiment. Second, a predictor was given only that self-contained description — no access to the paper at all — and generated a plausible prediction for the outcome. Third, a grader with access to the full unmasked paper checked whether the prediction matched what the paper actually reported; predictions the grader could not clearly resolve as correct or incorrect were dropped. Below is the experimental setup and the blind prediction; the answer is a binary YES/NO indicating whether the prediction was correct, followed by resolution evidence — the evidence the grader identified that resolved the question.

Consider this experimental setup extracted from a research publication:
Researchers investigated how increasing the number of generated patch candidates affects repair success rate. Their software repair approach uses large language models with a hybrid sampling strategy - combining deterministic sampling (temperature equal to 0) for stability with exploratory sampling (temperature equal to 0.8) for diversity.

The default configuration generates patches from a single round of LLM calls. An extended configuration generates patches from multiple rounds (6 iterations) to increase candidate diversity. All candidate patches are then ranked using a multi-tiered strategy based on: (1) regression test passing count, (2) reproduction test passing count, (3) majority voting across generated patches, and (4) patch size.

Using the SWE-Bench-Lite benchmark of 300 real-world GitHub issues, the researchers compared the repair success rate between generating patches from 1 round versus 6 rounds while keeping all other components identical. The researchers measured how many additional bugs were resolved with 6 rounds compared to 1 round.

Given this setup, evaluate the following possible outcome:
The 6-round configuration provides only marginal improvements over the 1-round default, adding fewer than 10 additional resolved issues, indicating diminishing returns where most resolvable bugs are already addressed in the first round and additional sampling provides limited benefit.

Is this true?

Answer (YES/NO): NO